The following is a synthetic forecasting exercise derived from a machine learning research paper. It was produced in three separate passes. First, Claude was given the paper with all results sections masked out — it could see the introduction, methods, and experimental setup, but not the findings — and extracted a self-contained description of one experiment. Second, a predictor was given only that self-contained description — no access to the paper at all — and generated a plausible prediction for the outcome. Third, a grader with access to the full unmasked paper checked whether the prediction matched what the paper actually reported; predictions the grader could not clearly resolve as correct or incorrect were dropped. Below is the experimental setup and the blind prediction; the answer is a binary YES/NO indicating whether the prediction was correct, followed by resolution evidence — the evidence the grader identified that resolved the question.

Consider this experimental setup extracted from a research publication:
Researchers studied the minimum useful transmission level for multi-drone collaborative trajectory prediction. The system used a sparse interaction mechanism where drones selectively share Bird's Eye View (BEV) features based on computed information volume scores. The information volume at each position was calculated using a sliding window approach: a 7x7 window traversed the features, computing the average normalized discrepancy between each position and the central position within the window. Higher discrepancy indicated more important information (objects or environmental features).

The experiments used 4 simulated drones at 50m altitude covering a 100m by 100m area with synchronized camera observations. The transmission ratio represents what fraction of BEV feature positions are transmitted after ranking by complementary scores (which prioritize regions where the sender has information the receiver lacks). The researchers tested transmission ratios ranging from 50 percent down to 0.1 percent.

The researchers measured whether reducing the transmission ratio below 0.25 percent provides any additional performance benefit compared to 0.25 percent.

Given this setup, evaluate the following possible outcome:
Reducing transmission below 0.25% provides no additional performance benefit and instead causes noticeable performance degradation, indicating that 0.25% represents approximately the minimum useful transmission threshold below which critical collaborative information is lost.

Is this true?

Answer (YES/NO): NO